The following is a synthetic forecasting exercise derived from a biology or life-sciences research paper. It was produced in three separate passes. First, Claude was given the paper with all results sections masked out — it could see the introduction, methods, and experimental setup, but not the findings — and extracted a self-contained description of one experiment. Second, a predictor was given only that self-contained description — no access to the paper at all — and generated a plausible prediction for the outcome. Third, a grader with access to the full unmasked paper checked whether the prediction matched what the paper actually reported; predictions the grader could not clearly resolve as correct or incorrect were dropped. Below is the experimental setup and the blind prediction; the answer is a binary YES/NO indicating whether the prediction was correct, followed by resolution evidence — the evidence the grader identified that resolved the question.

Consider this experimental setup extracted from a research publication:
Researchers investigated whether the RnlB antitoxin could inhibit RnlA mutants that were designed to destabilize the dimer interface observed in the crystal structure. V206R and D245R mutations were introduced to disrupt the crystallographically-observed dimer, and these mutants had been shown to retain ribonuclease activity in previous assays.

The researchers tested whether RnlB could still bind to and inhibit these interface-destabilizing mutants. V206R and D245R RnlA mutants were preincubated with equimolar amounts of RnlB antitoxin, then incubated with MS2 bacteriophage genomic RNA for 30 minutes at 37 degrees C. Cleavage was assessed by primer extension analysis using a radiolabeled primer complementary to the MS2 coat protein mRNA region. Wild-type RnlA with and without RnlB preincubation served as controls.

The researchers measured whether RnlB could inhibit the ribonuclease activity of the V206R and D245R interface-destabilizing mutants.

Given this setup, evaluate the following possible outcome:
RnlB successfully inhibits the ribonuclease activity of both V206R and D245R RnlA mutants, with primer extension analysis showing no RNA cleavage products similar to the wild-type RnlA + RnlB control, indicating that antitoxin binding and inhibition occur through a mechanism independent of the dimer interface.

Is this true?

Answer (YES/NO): NO